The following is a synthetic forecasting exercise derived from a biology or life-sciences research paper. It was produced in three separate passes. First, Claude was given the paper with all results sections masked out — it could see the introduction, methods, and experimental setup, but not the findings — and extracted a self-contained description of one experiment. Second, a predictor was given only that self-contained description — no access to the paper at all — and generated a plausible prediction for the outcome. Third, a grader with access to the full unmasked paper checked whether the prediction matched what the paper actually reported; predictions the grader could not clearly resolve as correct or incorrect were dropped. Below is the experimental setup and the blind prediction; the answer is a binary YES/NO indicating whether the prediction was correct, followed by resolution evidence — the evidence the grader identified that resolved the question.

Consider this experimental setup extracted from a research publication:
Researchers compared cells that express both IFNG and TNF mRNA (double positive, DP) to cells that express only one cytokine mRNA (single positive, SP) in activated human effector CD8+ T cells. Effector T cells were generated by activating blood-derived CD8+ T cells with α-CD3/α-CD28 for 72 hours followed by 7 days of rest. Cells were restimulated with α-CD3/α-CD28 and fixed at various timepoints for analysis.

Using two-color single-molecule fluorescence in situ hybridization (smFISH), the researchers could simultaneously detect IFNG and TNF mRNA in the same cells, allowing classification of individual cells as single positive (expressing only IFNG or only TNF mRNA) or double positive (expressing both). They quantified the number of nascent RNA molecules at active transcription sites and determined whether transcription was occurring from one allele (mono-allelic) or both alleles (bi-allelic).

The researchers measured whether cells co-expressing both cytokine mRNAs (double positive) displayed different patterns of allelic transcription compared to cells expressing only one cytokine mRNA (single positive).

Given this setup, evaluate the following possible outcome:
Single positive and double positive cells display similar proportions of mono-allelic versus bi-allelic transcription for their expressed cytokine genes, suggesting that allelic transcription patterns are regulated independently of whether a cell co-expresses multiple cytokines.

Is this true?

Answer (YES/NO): NO